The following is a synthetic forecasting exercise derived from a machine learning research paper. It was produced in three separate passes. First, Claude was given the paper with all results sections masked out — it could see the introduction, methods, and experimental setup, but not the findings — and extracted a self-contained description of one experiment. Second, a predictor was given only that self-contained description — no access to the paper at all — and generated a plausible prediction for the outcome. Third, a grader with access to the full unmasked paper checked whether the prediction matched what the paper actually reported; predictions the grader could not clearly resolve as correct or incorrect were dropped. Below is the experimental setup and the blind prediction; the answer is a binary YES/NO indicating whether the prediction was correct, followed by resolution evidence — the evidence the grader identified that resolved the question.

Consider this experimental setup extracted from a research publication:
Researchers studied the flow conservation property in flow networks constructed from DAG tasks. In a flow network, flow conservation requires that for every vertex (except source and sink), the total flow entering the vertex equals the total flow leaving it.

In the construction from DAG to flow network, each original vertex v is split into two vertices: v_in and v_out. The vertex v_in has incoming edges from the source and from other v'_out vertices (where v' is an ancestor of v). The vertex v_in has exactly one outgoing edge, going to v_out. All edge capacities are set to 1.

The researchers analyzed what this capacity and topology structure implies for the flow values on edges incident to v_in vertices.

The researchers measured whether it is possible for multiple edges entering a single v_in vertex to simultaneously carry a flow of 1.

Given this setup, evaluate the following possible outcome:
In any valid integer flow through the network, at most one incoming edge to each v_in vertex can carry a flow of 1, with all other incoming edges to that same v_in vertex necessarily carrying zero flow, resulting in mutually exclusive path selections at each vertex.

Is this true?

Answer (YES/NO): YES